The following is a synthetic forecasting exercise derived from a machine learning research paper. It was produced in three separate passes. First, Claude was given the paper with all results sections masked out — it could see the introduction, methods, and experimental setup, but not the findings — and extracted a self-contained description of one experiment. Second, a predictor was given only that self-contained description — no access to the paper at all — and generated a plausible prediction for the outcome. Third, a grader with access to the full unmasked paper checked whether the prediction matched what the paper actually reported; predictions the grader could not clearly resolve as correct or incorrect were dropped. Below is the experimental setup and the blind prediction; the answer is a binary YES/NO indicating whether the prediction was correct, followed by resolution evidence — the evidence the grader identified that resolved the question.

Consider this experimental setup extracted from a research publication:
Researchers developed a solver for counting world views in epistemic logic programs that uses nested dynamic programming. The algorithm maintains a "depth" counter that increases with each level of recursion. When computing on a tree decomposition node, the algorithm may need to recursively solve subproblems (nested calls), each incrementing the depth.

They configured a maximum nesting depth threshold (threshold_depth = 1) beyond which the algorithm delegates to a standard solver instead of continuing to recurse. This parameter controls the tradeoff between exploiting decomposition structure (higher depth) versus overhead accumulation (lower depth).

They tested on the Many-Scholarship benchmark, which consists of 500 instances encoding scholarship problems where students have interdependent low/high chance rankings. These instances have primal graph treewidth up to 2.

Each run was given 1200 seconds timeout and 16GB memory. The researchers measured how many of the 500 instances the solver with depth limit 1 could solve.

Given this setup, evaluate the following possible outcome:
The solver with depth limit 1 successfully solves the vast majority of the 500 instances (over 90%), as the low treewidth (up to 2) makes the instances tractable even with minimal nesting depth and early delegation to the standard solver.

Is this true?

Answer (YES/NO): NO